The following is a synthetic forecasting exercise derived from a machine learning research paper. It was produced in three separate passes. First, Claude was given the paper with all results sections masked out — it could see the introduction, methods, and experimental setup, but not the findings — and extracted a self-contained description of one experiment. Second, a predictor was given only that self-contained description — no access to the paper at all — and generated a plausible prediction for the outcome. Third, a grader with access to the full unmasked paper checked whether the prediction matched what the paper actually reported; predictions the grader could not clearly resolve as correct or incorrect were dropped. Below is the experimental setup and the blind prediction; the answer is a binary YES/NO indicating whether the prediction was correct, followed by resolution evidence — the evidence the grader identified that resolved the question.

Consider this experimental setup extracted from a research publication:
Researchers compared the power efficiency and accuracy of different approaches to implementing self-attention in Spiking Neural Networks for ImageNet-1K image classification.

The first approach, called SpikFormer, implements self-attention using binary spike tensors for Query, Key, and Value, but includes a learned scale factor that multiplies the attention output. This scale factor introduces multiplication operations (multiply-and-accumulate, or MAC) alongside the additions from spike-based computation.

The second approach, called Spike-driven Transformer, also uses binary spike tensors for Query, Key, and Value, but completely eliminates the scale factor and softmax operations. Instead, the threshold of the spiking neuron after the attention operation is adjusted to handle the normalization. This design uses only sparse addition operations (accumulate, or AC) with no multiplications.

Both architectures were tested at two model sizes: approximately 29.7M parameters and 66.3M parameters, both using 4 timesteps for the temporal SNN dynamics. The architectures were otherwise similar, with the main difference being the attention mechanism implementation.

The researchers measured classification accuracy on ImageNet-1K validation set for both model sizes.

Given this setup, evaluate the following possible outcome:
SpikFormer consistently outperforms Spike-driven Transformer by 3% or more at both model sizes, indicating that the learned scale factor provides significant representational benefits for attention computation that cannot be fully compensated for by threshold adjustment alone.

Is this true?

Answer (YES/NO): NO